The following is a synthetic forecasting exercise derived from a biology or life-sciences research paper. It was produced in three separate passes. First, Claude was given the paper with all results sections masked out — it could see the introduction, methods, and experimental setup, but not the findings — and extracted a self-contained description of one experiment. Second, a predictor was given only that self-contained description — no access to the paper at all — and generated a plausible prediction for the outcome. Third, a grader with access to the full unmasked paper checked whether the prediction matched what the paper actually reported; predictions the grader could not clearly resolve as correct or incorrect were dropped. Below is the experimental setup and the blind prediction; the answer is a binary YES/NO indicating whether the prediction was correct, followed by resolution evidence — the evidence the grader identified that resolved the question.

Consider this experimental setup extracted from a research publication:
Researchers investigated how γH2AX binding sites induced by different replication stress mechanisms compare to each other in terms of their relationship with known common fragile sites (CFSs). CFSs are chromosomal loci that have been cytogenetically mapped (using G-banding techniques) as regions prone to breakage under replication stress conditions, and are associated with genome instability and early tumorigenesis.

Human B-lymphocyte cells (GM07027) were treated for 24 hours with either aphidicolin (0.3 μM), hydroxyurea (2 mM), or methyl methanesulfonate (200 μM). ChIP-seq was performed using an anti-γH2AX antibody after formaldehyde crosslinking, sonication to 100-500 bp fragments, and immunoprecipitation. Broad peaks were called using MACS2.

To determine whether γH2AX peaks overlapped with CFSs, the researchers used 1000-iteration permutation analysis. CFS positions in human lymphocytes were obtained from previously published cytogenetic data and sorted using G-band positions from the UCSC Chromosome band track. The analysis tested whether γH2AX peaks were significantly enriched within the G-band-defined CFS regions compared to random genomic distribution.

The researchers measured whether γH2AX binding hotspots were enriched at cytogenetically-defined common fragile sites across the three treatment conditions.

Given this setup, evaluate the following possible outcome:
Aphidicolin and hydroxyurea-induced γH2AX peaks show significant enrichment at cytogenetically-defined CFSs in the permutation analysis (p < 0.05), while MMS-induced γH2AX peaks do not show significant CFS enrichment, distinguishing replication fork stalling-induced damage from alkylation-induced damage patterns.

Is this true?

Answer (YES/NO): NO